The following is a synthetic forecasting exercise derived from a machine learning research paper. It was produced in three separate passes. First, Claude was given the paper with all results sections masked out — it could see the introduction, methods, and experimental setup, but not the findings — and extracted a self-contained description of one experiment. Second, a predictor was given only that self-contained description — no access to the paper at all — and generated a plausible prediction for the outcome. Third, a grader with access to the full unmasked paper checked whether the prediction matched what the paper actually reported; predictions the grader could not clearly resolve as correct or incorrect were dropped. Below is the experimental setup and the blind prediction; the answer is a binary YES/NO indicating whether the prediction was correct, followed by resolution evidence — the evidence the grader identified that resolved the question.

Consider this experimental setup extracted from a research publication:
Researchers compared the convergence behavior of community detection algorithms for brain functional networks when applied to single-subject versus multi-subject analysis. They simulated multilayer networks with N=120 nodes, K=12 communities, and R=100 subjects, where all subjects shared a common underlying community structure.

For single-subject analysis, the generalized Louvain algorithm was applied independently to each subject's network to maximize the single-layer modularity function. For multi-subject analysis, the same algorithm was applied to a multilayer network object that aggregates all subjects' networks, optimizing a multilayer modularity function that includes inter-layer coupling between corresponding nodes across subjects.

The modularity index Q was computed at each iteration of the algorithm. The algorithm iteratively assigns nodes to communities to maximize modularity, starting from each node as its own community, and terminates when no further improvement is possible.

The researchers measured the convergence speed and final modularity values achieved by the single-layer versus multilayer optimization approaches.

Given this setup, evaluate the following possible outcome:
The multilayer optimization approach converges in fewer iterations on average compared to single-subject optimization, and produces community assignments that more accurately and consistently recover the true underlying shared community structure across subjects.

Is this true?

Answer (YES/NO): YES